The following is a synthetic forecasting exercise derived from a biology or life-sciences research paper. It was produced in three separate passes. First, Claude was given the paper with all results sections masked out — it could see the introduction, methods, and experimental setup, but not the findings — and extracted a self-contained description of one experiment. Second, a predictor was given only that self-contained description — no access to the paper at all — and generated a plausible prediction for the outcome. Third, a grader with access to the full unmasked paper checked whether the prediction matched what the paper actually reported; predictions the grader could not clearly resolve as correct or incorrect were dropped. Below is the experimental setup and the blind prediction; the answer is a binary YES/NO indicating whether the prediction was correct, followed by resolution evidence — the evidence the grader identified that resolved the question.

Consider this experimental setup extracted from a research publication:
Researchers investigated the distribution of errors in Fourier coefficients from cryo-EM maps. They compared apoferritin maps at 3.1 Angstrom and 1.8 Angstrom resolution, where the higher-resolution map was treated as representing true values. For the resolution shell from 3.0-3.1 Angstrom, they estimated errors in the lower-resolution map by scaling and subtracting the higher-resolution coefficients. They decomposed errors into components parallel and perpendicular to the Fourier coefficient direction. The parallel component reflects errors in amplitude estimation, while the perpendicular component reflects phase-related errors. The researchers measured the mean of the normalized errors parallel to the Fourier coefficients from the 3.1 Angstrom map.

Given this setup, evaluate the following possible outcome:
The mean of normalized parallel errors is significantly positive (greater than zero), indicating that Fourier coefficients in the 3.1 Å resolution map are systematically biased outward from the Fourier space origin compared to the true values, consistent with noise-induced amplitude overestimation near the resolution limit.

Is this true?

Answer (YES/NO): NO